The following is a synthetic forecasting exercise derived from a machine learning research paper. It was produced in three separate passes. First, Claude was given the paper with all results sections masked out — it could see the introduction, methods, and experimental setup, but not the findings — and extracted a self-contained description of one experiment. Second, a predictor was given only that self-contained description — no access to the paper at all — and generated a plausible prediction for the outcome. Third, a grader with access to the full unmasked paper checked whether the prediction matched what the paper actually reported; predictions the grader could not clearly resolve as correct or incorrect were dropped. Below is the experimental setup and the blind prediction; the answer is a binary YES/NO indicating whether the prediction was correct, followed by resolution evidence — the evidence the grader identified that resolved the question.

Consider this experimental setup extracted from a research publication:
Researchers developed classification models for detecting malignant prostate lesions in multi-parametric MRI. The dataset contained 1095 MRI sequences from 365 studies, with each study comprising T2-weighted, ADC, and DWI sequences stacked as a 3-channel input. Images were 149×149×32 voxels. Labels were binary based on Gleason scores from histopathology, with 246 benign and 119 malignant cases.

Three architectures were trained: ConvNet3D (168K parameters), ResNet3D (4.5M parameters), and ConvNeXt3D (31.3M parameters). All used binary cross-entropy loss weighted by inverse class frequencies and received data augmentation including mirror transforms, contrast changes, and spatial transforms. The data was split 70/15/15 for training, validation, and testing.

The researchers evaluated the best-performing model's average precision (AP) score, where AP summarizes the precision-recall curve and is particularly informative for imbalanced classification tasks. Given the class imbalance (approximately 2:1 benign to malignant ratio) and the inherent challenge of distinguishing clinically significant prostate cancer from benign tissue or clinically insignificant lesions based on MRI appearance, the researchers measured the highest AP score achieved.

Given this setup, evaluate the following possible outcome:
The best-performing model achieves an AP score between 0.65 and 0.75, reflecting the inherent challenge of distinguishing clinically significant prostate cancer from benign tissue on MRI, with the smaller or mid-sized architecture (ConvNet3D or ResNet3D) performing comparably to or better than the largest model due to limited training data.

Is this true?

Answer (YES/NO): NO